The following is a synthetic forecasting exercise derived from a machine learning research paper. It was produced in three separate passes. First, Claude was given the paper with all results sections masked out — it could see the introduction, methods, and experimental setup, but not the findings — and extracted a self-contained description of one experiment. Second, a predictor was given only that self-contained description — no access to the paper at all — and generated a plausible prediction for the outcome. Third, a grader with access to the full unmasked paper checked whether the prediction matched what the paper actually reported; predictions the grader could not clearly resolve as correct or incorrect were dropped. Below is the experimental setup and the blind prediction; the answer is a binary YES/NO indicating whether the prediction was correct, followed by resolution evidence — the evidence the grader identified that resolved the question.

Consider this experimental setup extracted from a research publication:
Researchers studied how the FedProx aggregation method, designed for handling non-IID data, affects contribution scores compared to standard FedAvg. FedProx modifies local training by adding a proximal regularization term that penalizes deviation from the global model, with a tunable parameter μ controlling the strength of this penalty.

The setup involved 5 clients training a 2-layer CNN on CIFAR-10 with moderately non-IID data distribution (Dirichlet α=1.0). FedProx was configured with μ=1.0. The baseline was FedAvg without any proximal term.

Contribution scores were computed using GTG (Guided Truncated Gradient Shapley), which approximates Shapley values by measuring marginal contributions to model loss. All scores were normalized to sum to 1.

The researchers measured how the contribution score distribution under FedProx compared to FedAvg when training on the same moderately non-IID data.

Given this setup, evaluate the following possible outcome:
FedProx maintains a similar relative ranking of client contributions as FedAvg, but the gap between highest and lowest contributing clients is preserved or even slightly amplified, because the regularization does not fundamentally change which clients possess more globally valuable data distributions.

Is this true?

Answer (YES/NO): NO